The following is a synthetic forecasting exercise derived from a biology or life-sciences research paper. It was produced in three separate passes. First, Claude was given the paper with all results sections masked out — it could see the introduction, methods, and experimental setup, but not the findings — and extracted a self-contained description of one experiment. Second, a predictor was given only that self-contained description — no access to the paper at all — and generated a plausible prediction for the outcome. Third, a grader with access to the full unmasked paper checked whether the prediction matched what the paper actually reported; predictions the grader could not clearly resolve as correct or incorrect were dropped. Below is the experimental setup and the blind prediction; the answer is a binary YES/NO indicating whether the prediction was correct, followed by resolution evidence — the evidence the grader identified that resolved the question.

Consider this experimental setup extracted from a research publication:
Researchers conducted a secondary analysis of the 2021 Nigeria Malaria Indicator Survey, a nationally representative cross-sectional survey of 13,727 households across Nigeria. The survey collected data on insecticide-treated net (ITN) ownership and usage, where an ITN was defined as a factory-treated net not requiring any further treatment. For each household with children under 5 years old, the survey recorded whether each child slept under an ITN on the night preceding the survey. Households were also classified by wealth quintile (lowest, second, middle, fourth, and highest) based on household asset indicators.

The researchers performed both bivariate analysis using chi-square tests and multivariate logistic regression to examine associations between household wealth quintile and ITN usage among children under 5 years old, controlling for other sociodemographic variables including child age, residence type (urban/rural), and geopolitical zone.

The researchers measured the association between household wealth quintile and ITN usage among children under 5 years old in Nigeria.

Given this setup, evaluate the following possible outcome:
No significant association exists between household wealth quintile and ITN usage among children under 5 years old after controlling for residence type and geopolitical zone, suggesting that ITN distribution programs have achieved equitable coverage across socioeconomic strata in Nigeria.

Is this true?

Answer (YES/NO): NO